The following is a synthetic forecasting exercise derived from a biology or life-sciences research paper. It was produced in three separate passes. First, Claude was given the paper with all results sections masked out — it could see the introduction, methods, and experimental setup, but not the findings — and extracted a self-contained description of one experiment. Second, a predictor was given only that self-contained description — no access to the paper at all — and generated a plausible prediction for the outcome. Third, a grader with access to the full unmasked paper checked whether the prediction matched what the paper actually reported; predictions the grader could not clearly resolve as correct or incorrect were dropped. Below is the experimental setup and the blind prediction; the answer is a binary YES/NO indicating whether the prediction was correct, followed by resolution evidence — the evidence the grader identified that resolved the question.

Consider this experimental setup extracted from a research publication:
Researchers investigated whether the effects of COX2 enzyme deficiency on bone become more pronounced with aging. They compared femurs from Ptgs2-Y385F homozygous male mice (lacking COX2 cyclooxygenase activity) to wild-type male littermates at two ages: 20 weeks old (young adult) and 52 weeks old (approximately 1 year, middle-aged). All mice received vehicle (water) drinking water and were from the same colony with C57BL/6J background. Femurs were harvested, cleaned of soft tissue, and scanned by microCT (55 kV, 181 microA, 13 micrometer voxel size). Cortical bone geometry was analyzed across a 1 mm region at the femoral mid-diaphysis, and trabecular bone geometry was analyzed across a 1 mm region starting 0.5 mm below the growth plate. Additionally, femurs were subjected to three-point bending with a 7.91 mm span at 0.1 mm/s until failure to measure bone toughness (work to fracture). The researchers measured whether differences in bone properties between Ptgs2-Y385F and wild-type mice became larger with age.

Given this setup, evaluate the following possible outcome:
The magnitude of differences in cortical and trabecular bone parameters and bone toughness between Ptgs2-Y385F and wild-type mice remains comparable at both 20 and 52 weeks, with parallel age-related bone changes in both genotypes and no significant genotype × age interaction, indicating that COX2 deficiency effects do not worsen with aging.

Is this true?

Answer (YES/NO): NO